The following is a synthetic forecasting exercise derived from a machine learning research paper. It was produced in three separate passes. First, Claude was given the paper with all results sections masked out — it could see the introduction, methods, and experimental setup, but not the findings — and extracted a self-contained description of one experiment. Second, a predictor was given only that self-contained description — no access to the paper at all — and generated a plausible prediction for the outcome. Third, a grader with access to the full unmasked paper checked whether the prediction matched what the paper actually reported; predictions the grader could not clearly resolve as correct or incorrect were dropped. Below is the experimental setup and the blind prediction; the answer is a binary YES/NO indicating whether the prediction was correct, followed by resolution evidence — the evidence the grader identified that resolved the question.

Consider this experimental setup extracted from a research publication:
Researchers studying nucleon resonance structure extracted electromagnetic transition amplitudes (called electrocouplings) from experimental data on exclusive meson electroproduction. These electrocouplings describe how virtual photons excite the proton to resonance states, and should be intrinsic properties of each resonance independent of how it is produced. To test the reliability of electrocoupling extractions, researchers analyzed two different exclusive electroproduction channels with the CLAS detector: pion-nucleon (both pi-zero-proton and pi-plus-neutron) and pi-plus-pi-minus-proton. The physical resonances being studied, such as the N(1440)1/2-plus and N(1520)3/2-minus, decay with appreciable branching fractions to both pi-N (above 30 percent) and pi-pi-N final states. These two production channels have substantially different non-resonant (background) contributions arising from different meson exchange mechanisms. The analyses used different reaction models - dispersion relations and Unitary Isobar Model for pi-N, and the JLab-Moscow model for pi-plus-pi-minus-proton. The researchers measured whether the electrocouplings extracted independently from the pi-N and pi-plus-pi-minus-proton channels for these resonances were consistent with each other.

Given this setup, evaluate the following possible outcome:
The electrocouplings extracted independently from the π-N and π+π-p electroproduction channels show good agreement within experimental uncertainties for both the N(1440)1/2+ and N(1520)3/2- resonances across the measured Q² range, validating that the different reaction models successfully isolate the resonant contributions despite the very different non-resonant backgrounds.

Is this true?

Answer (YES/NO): YES